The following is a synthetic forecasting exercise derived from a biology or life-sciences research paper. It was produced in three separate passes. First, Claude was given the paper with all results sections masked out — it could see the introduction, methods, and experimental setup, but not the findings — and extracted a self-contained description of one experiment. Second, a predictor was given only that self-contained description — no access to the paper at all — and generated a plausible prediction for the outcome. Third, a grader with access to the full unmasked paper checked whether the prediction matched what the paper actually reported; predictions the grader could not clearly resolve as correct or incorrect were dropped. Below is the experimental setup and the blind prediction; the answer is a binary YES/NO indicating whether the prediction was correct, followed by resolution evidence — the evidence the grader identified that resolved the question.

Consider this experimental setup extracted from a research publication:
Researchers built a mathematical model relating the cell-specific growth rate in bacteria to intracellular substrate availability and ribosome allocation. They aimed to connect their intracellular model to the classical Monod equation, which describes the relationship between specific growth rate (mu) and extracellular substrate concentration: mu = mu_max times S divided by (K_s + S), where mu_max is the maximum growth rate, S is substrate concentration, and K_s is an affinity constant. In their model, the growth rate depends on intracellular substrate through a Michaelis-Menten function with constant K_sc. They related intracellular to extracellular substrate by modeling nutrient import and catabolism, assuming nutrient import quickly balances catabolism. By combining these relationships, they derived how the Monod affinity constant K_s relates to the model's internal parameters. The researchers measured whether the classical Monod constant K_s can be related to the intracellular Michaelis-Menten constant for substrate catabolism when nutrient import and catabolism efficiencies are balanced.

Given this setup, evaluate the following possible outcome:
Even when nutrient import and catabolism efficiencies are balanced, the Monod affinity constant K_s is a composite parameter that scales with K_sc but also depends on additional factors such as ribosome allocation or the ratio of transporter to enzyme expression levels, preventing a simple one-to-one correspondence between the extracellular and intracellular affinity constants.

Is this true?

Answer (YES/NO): NO